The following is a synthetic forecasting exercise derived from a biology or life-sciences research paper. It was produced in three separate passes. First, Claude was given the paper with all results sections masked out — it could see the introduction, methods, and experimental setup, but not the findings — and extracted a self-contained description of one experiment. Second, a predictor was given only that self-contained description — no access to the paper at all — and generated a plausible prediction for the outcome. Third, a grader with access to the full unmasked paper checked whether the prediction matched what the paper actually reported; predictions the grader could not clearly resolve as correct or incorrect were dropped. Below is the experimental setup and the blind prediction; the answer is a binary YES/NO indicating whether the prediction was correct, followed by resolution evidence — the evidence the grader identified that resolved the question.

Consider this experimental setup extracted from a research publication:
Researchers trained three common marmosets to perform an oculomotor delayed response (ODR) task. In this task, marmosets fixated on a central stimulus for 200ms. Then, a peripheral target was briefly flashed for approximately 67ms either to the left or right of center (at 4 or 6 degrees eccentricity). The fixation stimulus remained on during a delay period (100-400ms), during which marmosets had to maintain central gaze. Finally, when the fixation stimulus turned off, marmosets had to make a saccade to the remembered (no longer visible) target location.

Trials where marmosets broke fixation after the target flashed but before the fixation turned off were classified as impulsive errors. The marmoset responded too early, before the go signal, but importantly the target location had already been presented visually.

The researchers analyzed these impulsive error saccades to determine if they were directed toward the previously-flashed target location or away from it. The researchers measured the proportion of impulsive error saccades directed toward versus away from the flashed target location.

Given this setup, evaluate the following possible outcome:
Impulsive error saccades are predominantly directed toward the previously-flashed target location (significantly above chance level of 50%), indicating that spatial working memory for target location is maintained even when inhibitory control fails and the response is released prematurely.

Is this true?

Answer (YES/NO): YES